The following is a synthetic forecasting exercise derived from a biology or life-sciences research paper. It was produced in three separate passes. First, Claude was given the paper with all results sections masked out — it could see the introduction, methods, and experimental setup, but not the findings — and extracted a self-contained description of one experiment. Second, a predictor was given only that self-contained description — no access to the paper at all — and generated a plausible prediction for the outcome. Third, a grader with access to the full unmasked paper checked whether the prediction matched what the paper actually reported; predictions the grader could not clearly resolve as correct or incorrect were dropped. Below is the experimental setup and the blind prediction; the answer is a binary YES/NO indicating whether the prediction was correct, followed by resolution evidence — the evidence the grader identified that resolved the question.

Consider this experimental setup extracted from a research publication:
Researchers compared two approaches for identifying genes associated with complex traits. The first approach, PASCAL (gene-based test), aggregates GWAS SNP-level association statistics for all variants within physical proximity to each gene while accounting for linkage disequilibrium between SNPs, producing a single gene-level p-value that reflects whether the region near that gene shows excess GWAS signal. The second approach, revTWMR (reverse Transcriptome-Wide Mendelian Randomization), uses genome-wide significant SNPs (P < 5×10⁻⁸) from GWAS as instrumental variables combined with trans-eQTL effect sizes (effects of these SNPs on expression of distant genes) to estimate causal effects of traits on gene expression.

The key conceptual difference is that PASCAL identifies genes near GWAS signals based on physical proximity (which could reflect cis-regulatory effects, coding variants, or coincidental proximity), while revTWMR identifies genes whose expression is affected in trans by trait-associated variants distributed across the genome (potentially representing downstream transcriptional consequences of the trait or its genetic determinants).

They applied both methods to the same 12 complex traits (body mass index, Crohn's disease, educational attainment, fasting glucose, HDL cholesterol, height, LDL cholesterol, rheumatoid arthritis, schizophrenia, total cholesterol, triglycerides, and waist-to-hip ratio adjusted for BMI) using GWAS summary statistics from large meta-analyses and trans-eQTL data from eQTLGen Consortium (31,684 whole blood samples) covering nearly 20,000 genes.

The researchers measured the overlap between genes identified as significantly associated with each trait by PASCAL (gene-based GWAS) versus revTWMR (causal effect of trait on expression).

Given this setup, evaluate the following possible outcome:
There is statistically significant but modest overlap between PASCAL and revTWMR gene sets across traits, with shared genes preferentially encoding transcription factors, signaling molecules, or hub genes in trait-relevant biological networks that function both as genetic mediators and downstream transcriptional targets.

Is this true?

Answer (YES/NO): NO